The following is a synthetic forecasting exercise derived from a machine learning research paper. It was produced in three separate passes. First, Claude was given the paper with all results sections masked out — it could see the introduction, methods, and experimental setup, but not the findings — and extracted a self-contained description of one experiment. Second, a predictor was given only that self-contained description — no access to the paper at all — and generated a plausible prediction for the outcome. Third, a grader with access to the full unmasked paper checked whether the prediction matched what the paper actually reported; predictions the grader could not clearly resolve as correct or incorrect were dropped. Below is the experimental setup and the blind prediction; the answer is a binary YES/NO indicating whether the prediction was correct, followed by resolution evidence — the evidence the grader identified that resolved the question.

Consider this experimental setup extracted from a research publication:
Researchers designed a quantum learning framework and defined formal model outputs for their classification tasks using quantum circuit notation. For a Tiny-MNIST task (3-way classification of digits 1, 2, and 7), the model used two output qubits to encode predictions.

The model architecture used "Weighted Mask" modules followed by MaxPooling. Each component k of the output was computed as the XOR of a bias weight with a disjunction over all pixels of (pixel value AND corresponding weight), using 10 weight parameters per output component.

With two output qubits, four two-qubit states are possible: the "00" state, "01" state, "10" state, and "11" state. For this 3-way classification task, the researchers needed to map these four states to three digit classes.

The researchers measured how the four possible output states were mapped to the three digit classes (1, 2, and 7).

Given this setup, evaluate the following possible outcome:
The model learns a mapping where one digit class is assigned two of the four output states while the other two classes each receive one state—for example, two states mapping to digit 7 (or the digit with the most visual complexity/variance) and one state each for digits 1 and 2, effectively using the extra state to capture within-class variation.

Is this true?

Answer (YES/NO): NO